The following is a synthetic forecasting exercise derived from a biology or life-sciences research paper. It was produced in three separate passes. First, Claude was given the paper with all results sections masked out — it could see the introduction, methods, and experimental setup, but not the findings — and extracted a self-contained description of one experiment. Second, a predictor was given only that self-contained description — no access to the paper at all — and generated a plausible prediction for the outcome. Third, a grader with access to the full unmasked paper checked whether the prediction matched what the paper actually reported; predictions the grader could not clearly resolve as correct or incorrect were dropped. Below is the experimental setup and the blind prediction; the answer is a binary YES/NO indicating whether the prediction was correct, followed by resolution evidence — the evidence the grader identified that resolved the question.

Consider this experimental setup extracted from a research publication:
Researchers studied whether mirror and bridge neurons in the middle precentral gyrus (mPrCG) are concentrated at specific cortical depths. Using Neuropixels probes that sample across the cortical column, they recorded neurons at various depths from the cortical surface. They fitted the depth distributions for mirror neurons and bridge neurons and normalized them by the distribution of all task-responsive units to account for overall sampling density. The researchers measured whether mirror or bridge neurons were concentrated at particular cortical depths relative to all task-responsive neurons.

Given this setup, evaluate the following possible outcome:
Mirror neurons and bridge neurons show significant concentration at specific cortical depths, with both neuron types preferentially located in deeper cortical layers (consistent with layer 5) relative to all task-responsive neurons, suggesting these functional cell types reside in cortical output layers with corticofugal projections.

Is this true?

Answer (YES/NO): NO